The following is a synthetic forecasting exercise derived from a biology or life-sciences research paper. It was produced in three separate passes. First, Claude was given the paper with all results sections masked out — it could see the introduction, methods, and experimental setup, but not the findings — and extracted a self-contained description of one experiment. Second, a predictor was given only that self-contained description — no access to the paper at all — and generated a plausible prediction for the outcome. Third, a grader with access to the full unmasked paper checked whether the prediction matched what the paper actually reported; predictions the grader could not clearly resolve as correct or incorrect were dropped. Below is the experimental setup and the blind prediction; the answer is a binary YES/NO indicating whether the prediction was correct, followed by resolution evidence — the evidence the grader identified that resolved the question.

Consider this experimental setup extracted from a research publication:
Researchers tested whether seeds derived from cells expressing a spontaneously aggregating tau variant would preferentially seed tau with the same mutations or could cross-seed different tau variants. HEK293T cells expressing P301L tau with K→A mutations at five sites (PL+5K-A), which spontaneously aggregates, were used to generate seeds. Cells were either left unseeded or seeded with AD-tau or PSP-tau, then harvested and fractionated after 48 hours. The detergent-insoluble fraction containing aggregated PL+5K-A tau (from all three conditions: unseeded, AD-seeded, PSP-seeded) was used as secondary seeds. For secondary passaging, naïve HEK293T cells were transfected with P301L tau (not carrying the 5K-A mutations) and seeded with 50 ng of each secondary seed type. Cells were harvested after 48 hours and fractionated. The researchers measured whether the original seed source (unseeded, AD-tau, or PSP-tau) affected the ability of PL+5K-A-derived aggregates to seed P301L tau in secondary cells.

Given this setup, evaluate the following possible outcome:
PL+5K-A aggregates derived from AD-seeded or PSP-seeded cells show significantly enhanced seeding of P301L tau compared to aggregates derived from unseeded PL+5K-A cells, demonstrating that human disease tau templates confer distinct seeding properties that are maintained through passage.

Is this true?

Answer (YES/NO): NO